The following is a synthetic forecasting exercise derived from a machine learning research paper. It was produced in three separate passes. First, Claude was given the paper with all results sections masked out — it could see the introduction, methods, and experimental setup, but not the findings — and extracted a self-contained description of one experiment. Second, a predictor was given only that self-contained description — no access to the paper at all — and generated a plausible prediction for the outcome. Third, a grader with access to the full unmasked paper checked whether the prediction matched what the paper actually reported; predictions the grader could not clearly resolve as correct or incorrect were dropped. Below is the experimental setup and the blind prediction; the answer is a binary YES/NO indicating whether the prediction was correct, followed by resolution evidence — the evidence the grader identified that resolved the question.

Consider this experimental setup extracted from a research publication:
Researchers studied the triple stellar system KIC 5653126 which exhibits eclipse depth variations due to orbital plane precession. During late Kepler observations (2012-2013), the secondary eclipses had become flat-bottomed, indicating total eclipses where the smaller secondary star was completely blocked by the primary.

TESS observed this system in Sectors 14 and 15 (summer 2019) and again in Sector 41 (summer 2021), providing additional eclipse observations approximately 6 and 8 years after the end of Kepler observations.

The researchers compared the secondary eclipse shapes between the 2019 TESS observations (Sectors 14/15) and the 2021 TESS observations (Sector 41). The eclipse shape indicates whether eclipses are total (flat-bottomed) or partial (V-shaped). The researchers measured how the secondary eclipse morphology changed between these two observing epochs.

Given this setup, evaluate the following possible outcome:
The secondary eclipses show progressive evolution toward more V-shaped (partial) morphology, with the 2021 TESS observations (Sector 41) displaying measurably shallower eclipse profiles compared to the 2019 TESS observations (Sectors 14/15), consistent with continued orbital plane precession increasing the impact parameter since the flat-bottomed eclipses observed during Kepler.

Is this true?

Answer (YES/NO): YES